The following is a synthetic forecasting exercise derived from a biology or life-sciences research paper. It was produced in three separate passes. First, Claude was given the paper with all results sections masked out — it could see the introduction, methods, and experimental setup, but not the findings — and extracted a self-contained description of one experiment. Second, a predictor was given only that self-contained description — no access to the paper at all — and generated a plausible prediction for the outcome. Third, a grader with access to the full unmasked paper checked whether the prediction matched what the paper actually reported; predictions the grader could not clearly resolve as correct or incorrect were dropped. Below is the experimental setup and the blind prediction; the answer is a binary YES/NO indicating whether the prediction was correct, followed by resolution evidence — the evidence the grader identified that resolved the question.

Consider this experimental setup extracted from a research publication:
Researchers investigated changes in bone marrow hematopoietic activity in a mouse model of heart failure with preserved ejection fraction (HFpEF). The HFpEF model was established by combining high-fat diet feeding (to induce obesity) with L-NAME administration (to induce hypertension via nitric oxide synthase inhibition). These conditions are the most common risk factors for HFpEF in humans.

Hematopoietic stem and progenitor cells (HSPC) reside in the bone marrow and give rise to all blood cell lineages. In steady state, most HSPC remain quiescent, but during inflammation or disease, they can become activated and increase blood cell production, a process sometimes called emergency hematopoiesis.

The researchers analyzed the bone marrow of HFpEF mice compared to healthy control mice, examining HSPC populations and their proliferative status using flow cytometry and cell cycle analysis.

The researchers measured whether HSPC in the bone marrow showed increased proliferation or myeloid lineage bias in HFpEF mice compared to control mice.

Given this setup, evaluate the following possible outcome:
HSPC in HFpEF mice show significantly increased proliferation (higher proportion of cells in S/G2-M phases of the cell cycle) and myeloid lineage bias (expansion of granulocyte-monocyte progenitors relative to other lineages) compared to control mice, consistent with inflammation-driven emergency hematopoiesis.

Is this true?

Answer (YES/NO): NO